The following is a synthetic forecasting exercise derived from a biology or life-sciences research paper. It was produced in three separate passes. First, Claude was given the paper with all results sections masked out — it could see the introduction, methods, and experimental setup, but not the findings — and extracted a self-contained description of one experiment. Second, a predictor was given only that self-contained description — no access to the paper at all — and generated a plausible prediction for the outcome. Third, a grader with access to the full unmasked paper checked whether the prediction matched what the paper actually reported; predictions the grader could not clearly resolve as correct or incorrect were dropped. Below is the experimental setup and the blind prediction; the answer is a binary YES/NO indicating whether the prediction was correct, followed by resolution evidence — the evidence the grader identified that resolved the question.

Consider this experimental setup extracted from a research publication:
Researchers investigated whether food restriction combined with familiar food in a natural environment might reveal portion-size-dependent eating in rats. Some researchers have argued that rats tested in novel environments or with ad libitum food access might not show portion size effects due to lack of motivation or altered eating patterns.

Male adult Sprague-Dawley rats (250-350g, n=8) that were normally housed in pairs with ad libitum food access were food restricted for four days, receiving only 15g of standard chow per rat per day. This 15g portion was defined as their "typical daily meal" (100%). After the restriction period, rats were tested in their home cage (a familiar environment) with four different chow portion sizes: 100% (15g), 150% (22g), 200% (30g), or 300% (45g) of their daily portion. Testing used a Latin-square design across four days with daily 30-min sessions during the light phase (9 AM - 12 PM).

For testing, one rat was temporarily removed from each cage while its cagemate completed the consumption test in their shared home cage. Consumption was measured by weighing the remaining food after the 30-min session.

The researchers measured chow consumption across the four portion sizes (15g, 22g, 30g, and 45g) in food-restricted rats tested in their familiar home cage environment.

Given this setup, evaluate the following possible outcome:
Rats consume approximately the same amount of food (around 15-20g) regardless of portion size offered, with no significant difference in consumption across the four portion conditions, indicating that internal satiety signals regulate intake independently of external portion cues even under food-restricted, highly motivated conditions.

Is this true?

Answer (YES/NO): NO